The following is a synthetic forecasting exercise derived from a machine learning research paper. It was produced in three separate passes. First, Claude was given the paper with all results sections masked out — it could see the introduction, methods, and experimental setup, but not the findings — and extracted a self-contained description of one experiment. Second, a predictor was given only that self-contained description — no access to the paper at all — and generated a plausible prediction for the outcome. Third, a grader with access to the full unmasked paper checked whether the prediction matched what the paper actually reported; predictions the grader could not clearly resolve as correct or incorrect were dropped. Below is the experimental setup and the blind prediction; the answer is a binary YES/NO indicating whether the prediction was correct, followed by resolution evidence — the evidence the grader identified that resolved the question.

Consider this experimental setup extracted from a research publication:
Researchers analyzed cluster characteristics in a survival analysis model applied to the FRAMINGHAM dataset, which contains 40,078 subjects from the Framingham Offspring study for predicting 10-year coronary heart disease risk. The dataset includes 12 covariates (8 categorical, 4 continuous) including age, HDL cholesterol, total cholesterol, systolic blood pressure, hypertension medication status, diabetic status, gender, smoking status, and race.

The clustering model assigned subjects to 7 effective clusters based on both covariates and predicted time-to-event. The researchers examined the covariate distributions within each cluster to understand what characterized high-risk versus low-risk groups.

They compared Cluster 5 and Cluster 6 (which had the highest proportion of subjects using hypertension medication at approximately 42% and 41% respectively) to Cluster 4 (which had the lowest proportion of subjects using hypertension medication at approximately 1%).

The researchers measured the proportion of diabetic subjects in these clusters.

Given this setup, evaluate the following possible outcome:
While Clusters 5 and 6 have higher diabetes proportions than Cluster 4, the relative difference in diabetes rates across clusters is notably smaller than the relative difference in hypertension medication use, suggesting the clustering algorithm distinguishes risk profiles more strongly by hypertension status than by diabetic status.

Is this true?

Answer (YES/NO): NO